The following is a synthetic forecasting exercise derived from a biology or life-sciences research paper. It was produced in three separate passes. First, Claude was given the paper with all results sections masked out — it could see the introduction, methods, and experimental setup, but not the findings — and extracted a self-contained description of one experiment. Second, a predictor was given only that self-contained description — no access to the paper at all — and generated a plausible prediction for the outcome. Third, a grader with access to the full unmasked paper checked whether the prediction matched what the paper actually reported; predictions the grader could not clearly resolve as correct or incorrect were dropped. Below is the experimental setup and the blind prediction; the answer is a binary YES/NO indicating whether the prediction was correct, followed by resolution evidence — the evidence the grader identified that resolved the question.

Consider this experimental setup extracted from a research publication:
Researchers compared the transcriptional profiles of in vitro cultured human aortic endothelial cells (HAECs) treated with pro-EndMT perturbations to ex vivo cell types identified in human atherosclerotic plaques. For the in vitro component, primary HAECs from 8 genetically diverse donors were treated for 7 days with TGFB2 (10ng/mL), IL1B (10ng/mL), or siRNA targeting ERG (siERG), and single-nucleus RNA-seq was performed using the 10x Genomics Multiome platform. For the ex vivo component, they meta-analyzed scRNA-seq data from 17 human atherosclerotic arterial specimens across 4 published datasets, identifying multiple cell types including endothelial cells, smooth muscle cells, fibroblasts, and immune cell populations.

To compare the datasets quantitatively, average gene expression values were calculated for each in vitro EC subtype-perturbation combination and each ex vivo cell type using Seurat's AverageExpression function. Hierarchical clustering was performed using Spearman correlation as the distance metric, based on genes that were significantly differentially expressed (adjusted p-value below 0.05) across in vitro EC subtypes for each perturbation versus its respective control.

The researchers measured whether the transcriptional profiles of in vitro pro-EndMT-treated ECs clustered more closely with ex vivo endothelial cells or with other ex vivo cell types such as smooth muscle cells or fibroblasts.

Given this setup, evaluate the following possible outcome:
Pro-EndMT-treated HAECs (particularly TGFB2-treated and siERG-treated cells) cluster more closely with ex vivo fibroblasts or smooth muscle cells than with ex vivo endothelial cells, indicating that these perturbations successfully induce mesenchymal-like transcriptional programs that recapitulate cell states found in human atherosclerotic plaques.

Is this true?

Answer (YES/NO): NO